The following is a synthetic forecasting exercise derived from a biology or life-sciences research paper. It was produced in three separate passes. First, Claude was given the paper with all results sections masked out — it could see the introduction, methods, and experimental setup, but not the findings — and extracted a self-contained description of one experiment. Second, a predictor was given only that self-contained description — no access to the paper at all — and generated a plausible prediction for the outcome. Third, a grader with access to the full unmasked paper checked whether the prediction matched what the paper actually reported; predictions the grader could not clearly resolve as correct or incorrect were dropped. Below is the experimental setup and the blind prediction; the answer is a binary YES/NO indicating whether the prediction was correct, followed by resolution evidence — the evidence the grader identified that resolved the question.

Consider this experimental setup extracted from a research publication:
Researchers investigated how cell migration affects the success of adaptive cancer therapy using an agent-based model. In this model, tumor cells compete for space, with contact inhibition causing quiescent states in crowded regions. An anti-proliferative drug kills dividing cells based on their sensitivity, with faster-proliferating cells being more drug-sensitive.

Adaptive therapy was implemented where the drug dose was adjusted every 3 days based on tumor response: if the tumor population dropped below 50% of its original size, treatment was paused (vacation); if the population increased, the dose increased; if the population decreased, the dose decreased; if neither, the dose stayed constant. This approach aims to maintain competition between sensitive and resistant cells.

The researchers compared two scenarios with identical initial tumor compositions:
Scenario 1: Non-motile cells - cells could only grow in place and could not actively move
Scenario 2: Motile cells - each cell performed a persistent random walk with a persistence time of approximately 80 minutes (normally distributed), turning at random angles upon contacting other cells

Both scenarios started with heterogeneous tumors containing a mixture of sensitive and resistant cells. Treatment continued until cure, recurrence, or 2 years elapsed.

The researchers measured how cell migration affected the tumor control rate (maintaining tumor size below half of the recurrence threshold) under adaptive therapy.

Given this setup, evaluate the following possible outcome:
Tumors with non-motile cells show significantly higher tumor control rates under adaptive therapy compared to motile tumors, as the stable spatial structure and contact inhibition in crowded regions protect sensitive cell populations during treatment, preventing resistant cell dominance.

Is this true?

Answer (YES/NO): YES